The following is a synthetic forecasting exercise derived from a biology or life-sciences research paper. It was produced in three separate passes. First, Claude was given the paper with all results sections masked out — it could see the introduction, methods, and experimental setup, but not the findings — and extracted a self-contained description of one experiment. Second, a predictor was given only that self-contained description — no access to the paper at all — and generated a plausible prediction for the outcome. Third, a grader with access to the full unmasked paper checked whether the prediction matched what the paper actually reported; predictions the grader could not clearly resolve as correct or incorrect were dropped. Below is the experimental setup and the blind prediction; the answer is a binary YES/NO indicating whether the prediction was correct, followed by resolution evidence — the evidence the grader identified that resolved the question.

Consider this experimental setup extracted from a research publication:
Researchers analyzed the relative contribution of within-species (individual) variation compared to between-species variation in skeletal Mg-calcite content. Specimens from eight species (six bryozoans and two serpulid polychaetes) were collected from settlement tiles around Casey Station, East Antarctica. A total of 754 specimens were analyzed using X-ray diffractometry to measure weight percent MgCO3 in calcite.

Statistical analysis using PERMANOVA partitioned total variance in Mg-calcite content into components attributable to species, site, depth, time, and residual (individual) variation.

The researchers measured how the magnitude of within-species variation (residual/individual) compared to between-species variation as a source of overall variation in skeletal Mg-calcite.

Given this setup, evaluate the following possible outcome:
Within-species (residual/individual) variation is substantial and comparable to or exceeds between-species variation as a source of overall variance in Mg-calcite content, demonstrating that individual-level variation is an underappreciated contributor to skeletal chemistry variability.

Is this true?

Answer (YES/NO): NO